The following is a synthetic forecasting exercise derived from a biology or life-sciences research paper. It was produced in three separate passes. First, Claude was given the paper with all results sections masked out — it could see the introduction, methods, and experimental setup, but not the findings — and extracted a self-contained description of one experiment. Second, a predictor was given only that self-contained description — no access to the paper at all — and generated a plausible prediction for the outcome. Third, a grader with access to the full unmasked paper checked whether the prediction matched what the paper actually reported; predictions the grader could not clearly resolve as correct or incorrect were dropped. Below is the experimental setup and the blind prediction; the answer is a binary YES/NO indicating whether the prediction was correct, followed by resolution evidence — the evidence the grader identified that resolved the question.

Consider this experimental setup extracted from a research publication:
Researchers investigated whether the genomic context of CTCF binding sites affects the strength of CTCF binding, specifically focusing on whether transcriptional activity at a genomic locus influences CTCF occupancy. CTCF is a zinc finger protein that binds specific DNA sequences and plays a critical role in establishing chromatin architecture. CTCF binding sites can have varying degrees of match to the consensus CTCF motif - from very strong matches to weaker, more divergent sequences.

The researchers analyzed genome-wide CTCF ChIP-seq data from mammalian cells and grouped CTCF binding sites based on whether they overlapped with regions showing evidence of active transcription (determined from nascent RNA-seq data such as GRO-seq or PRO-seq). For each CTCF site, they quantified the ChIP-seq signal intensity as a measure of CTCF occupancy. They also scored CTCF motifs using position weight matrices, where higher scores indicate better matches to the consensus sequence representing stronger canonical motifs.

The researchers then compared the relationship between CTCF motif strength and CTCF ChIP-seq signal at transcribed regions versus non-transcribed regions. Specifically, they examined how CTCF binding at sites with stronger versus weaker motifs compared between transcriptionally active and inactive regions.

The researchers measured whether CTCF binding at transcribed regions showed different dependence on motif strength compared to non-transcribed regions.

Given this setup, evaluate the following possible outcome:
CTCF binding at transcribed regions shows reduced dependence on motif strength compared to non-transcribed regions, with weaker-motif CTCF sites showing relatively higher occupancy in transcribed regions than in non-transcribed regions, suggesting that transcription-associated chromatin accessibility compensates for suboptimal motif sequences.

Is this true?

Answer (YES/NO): NO